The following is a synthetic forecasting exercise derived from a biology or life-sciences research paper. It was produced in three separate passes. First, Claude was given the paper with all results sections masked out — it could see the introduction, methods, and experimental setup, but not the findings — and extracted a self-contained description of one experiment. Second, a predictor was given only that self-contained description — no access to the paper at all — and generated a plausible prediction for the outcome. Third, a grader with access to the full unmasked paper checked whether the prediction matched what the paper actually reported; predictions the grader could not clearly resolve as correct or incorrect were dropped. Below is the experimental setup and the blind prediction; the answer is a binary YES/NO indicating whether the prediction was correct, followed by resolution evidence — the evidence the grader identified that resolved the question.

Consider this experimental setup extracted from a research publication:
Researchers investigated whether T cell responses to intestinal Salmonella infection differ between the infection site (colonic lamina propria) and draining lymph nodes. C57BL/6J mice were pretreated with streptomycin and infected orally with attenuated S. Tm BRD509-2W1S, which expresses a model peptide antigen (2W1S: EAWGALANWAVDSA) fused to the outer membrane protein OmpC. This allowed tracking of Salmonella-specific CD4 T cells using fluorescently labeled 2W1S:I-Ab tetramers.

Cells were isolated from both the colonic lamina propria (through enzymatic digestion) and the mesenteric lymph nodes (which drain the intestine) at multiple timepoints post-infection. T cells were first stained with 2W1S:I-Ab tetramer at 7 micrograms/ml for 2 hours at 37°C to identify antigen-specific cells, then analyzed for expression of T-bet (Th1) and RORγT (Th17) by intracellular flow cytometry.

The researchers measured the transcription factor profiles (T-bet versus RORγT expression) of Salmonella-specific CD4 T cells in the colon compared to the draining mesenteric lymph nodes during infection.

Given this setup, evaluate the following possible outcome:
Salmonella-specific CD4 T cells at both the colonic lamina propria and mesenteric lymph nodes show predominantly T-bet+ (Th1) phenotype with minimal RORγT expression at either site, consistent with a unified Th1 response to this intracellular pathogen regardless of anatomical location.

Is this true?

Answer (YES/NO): YES